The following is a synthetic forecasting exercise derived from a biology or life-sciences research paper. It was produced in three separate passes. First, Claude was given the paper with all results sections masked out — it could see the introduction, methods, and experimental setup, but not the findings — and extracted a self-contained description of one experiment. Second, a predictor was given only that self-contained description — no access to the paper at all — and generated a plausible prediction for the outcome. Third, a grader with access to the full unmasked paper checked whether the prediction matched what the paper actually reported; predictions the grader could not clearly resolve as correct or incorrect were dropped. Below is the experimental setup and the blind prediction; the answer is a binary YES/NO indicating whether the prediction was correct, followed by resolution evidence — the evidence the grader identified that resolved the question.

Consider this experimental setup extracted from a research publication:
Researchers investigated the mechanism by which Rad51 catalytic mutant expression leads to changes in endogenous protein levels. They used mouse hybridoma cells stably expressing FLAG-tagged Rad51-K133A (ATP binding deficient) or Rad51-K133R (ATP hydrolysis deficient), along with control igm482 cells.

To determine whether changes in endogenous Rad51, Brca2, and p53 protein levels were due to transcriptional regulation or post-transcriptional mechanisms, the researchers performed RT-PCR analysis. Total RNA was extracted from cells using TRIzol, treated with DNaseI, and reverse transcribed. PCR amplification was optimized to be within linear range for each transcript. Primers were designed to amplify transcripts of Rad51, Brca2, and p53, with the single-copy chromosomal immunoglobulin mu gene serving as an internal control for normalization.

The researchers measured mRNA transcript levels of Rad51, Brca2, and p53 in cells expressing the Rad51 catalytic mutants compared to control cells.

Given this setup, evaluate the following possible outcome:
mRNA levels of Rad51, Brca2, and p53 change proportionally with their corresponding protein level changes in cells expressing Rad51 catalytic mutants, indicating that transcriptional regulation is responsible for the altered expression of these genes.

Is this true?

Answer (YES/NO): NO